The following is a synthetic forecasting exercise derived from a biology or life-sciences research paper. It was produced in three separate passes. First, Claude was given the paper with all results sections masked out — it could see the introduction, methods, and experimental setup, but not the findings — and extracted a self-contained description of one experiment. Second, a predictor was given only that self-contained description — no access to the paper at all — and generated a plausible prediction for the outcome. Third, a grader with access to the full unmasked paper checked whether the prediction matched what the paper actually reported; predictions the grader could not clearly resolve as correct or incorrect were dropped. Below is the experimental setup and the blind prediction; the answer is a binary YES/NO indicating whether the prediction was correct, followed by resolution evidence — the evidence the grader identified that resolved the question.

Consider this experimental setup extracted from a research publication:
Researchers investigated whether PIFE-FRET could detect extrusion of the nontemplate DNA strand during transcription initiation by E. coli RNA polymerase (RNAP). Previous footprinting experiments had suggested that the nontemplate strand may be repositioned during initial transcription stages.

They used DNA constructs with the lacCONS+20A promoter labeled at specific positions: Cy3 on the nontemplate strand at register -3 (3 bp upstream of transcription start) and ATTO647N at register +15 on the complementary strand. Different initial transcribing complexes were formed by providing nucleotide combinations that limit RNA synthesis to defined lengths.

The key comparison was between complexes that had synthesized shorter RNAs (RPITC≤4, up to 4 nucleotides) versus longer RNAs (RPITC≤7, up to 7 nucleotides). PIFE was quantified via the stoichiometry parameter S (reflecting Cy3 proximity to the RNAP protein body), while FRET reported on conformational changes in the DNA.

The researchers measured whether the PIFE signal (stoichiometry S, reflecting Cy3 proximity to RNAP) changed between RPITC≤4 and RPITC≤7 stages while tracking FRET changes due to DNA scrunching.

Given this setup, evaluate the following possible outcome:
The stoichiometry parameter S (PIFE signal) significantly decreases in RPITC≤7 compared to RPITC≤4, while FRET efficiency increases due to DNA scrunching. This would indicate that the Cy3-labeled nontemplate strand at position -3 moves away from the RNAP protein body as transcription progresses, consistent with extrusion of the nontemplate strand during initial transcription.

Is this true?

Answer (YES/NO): NO